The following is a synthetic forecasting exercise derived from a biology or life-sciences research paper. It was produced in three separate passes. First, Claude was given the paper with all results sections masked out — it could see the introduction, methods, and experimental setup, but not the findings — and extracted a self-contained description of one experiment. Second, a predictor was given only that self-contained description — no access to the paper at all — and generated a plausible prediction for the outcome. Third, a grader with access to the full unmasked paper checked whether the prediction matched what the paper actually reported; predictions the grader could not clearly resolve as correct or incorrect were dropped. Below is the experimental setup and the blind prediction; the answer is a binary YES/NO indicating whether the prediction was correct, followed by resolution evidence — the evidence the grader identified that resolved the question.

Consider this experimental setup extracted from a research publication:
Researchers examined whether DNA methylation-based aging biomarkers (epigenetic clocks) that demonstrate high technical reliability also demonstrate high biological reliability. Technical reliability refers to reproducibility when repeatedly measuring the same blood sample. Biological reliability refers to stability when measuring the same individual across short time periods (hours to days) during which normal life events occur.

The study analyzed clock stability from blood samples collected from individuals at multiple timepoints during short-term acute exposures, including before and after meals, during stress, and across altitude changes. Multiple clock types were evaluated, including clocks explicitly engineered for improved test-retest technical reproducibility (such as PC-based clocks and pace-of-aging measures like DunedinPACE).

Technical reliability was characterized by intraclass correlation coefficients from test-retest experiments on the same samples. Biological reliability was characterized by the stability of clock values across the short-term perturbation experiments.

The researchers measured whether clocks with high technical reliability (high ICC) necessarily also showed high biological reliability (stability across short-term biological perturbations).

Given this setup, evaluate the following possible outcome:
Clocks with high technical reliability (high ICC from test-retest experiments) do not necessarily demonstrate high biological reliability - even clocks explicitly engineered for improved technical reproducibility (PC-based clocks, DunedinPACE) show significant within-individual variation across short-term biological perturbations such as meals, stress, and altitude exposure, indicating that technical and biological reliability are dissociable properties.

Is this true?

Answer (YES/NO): NO